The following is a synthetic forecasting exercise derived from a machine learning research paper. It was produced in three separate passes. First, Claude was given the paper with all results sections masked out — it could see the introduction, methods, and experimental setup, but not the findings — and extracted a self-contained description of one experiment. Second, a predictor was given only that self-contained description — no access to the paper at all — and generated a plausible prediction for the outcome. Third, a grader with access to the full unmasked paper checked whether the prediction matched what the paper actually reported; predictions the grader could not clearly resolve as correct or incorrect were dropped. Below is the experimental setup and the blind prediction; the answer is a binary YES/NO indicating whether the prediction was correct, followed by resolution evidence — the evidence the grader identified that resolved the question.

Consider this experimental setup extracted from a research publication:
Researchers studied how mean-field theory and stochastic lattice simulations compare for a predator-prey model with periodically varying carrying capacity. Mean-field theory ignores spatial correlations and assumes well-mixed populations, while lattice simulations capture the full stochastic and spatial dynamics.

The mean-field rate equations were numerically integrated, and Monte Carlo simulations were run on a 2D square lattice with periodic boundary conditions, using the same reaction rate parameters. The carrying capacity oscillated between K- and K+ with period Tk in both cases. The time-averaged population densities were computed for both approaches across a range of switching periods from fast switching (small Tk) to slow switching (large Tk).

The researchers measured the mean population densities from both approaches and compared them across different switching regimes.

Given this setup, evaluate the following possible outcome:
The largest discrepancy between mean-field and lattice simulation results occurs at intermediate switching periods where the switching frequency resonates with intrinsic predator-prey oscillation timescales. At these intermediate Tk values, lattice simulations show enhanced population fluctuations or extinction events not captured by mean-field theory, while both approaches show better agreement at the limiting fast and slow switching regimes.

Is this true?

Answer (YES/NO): NO